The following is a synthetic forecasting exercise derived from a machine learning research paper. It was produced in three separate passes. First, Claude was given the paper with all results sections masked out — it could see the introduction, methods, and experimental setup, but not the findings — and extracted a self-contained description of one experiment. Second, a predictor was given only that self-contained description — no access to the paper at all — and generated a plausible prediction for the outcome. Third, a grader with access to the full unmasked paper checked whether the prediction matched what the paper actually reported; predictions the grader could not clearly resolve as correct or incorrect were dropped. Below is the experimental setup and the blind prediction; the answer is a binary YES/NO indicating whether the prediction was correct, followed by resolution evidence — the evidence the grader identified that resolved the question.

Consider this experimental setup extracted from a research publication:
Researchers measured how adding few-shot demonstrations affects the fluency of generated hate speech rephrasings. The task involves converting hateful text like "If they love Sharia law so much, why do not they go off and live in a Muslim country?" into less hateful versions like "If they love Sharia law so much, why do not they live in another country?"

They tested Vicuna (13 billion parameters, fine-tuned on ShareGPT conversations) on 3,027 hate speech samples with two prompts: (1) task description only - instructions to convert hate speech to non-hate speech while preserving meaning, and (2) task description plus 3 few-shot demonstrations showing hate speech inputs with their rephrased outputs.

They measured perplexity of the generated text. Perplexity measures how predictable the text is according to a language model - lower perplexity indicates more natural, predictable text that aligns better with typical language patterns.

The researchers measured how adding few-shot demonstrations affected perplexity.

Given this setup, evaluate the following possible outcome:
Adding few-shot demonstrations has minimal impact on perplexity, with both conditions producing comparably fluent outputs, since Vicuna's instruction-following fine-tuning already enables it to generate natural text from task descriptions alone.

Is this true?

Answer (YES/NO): NO